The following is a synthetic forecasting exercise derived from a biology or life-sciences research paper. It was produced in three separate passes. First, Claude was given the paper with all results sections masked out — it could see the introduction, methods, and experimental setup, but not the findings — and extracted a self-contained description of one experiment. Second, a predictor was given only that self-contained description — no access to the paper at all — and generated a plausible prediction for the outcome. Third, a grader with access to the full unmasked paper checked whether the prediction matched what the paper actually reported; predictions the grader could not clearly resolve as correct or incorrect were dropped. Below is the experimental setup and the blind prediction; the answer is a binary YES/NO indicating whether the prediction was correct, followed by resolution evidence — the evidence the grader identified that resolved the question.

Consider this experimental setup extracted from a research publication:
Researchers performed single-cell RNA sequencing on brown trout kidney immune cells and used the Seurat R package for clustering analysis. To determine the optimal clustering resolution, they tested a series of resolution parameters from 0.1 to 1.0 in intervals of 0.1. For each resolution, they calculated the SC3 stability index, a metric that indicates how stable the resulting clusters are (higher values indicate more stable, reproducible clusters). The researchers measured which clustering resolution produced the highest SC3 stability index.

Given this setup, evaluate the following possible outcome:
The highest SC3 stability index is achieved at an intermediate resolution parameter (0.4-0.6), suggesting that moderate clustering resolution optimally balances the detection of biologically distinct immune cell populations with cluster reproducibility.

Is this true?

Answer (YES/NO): NO